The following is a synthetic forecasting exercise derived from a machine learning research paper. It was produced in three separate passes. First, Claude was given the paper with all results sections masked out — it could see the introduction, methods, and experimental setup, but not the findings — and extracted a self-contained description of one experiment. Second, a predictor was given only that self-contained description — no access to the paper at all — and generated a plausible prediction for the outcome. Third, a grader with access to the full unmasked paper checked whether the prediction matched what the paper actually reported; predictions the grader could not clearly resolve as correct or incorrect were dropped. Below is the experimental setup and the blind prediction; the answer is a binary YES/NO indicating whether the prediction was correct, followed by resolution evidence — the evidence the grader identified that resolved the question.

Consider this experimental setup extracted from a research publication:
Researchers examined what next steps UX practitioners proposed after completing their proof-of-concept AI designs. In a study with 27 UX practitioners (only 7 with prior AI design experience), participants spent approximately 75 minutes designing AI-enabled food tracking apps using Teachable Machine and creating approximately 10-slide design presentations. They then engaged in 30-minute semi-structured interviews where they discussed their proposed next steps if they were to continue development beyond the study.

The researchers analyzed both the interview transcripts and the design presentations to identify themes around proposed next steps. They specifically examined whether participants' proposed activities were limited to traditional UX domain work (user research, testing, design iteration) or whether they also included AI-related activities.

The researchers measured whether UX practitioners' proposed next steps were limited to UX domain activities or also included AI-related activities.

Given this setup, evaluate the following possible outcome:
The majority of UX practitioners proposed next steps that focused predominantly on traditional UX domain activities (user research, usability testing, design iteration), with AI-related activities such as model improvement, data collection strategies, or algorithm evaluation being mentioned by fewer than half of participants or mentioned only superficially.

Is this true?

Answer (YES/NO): NO